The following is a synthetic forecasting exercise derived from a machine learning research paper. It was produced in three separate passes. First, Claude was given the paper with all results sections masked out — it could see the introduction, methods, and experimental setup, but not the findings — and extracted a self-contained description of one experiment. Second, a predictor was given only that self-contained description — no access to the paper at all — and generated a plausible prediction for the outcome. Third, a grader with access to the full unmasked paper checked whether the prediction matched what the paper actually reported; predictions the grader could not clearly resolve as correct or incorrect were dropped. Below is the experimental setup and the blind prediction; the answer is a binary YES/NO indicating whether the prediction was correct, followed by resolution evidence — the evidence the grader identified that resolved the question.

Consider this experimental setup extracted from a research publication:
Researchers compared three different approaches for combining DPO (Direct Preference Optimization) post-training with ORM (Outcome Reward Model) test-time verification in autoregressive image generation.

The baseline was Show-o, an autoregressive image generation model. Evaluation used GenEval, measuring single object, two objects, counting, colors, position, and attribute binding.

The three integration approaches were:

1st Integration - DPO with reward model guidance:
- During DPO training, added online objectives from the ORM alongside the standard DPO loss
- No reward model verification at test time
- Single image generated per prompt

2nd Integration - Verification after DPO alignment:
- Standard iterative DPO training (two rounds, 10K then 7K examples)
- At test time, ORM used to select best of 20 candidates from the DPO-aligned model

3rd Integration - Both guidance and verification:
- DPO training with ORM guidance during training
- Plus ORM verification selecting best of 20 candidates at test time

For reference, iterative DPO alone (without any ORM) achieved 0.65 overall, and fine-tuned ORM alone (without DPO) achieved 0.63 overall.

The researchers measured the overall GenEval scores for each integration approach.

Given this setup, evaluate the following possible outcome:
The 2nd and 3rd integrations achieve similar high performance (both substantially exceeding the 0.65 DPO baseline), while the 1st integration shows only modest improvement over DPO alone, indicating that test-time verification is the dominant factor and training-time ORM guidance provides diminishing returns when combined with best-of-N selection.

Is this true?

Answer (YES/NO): NO